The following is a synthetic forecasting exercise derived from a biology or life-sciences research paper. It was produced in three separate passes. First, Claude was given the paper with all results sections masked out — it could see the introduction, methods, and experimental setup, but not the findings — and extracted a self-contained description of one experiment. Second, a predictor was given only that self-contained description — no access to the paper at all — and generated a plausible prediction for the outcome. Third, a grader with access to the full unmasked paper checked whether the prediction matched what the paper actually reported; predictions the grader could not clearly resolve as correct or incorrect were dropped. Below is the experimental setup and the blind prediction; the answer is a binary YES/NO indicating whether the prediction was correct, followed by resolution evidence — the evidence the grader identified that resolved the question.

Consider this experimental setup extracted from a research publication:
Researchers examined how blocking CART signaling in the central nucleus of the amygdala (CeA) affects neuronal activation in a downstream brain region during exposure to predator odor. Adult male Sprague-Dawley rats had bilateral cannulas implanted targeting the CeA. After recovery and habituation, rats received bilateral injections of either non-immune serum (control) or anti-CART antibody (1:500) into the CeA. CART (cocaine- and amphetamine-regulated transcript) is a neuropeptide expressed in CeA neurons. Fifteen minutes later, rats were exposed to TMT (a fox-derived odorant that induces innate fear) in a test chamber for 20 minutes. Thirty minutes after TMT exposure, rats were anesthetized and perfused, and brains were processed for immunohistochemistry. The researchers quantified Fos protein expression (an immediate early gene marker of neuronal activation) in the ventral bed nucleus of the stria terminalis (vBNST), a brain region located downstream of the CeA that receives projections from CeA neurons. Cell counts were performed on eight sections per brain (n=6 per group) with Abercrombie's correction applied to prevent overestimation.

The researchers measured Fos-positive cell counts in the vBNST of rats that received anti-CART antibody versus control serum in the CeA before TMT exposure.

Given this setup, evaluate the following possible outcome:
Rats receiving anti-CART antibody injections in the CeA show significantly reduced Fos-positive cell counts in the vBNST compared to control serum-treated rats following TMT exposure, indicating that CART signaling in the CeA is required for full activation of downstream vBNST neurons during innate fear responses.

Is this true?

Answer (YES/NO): YES